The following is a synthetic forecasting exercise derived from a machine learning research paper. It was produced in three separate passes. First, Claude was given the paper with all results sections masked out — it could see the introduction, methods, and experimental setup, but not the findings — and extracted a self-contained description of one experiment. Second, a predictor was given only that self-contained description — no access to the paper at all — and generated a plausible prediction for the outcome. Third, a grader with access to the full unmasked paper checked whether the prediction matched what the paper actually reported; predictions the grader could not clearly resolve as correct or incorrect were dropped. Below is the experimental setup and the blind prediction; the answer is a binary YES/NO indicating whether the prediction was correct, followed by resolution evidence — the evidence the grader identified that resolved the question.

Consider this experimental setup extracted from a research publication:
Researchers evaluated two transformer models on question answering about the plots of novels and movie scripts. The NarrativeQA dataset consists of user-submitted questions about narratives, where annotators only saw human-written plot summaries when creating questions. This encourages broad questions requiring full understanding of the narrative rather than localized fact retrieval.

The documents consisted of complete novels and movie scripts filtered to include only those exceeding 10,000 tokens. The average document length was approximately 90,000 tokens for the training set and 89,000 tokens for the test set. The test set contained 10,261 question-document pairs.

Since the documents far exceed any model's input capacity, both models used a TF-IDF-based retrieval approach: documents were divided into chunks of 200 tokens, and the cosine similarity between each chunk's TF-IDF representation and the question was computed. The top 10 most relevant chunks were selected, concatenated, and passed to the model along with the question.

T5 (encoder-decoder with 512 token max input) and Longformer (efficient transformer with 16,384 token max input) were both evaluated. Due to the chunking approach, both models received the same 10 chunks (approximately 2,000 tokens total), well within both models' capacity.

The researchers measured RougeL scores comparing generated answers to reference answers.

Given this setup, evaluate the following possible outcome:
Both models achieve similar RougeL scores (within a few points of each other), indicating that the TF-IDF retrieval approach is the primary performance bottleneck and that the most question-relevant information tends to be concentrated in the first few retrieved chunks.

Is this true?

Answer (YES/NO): NO